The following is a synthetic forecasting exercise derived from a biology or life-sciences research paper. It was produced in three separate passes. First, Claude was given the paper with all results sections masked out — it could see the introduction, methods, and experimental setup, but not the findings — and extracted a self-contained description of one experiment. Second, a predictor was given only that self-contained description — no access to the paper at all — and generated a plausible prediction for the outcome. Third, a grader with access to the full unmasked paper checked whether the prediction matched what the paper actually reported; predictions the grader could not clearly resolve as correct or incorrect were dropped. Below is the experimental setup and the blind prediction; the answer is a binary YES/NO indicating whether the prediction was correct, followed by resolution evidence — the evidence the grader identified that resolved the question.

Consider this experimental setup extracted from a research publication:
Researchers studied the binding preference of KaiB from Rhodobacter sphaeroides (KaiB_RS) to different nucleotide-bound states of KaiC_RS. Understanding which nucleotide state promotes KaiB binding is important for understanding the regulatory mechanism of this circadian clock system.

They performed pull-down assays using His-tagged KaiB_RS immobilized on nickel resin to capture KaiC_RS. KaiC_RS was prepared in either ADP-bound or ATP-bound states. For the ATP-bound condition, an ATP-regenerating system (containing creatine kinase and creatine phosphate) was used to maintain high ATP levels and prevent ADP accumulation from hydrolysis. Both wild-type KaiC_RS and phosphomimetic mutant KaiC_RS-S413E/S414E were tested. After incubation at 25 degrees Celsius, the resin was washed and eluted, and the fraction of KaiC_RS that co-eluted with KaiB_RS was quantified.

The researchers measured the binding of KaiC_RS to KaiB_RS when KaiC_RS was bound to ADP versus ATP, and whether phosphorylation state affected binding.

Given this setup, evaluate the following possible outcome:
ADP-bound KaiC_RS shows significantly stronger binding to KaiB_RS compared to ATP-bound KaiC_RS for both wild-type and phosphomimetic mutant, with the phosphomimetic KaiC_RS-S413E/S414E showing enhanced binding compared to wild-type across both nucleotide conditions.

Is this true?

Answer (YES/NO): NO